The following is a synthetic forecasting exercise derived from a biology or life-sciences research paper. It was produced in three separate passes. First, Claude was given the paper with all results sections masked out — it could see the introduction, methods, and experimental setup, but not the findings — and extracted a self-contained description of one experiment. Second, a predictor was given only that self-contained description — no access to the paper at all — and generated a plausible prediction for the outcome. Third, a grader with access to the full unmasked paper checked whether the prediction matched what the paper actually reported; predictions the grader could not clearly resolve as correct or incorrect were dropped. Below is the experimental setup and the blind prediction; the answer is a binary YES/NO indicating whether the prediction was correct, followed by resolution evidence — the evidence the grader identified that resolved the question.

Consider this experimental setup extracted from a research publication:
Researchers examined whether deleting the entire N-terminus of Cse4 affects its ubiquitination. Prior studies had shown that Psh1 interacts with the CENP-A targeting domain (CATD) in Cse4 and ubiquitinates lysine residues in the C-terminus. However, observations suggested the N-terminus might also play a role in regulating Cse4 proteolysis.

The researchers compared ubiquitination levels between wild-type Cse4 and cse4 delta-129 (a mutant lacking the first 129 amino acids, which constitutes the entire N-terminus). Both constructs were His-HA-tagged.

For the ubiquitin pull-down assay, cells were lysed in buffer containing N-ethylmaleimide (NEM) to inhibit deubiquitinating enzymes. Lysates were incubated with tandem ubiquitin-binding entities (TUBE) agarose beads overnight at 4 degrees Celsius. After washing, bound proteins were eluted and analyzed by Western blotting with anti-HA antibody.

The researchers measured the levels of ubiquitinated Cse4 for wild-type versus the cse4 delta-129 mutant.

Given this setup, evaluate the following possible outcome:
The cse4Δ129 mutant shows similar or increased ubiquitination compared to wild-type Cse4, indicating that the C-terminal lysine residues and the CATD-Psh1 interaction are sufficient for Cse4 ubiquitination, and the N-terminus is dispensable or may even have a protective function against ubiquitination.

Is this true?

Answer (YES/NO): NO